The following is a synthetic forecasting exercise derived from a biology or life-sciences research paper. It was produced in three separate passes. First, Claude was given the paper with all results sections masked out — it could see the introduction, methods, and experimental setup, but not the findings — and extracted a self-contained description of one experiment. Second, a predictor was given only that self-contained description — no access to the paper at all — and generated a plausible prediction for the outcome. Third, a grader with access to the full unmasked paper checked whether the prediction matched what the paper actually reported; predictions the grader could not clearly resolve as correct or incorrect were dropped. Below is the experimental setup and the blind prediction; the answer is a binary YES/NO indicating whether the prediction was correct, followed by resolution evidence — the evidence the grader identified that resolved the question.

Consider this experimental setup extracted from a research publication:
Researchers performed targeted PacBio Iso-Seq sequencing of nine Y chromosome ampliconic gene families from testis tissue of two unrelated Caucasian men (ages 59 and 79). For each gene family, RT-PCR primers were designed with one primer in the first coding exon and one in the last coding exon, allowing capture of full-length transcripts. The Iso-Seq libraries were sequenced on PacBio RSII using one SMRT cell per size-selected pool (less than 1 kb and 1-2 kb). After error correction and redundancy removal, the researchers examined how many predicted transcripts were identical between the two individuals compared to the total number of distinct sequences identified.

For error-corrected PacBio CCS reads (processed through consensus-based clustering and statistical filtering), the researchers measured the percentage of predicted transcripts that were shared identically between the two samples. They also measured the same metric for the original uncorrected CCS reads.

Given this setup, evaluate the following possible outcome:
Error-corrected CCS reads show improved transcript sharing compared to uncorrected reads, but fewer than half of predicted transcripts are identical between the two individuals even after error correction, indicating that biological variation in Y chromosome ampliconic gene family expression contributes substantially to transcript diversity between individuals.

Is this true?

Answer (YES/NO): NO